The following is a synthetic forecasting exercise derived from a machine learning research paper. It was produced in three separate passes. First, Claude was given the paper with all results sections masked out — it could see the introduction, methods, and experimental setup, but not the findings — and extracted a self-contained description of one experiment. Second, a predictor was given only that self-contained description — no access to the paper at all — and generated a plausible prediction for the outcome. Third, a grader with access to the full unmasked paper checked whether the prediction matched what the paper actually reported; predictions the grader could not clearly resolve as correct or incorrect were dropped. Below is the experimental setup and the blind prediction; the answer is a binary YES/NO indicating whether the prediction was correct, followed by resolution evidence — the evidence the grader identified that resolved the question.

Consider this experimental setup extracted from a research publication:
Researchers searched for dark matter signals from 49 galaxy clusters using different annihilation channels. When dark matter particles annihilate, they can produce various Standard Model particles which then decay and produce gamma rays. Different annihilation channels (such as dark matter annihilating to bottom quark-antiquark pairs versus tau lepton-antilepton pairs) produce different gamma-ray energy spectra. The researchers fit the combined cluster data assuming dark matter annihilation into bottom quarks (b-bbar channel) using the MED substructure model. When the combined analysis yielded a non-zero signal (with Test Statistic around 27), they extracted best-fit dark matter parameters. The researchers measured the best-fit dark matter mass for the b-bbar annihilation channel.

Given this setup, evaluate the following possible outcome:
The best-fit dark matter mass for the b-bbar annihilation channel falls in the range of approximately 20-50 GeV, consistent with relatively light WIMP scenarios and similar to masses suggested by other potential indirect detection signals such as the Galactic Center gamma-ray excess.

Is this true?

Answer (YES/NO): NO